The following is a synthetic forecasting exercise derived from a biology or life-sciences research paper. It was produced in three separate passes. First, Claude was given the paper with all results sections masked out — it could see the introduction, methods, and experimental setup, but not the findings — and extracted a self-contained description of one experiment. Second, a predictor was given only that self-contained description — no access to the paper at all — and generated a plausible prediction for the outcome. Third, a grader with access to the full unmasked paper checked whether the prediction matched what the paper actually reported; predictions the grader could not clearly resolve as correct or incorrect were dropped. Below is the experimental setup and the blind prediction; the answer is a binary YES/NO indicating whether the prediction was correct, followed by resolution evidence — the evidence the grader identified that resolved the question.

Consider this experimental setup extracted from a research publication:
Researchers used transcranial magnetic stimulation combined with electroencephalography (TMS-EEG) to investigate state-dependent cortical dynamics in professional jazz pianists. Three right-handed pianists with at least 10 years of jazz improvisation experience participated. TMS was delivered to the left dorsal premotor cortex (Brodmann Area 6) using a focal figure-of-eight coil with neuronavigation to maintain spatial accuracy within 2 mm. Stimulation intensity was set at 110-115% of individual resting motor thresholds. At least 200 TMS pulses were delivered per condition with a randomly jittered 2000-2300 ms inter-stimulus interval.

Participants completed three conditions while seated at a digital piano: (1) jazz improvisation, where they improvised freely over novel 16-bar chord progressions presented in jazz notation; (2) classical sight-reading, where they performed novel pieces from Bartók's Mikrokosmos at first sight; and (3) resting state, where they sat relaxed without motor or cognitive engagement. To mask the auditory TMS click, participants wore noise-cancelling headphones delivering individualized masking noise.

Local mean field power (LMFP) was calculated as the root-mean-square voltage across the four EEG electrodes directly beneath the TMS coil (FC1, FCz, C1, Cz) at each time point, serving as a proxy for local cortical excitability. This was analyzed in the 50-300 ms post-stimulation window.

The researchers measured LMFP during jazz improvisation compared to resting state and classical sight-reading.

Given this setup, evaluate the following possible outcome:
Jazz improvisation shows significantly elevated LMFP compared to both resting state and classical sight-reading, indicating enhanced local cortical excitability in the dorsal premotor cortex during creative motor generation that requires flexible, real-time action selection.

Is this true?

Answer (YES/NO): NO